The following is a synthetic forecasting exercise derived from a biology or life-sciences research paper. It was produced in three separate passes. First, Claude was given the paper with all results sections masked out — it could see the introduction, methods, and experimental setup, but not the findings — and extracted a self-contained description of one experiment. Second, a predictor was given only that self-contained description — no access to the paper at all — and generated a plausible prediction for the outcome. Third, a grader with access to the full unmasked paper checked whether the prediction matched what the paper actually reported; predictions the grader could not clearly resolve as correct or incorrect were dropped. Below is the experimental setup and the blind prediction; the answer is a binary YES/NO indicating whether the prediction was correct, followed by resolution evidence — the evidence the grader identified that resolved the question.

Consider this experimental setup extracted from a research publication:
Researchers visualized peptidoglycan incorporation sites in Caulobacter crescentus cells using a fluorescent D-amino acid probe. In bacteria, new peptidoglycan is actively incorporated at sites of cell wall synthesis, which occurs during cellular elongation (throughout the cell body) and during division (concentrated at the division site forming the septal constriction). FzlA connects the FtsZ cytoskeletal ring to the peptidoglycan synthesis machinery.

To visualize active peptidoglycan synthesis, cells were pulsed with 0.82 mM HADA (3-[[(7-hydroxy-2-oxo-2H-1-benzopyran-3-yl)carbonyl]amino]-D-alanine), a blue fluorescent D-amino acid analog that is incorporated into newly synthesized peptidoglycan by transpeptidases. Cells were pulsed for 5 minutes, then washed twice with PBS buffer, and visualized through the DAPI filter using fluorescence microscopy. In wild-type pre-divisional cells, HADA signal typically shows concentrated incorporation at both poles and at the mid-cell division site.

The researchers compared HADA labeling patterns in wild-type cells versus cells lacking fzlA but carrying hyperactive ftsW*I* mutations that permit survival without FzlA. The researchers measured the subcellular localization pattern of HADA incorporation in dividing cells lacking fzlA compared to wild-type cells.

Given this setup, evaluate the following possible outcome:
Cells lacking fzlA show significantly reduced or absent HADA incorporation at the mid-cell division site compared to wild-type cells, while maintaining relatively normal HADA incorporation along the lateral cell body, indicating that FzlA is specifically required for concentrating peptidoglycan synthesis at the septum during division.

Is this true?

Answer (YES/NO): NO